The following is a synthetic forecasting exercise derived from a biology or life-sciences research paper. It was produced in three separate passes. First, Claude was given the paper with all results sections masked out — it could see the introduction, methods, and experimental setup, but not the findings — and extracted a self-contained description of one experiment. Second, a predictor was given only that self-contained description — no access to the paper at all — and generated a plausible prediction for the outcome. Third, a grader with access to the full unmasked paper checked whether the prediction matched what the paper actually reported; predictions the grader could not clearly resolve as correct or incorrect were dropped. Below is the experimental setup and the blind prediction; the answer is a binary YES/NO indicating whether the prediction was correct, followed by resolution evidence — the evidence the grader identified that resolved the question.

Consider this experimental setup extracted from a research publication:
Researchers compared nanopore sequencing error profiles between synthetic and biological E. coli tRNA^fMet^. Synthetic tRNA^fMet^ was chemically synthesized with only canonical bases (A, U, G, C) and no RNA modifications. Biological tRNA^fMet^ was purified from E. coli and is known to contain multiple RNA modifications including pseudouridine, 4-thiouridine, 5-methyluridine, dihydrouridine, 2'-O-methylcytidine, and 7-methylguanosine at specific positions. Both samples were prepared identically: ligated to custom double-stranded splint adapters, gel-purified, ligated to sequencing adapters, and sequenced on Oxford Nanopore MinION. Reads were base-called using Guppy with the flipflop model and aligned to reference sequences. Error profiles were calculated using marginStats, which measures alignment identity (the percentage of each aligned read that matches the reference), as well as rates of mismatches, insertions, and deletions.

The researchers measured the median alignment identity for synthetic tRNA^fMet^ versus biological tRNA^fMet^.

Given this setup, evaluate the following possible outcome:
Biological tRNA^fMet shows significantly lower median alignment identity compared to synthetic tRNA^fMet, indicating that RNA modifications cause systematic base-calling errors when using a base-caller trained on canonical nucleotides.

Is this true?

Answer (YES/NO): YES